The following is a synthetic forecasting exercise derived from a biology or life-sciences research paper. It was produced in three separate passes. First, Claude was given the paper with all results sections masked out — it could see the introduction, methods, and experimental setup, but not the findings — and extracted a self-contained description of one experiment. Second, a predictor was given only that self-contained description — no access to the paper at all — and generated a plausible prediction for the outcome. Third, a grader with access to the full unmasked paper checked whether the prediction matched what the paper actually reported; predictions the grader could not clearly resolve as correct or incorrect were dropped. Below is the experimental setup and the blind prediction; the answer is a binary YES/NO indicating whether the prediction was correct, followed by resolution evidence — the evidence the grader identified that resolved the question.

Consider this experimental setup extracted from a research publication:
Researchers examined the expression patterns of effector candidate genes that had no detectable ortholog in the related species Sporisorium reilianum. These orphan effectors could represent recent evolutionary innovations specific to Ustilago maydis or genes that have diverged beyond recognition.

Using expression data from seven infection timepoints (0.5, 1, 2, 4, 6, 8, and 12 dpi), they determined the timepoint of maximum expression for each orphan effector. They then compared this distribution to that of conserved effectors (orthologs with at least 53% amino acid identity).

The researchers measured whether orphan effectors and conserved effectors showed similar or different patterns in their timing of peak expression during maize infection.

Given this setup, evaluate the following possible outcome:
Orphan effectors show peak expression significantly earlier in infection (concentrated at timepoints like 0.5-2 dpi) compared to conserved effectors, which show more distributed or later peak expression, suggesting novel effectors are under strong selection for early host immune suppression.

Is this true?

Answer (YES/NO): NO